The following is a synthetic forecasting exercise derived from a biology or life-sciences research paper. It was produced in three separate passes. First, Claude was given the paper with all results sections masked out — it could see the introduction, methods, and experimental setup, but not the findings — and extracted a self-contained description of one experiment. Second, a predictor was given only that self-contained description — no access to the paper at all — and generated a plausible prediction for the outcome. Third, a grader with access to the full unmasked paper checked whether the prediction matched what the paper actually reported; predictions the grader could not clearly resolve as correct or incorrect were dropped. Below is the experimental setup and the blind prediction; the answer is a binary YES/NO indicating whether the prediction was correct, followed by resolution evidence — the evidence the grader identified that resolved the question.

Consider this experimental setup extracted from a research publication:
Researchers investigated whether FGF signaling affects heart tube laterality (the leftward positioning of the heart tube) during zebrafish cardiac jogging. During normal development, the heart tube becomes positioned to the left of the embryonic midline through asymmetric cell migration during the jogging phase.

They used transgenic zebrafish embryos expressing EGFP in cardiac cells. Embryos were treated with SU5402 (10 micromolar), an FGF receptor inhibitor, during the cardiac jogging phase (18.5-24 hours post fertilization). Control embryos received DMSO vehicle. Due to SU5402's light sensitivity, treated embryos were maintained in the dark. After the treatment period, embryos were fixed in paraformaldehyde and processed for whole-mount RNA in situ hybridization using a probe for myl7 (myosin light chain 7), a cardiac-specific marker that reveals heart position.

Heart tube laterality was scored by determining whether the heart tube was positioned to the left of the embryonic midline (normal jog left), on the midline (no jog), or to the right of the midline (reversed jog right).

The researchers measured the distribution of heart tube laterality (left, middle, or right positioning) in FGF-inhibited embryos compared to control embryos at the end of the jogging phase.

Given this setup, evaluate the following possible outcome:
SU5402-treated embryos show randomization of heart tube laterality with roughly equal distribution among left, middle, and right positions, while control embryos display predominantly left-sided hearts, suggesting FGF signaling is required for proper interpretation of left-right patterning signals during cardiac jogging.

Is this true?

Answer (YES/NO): NO